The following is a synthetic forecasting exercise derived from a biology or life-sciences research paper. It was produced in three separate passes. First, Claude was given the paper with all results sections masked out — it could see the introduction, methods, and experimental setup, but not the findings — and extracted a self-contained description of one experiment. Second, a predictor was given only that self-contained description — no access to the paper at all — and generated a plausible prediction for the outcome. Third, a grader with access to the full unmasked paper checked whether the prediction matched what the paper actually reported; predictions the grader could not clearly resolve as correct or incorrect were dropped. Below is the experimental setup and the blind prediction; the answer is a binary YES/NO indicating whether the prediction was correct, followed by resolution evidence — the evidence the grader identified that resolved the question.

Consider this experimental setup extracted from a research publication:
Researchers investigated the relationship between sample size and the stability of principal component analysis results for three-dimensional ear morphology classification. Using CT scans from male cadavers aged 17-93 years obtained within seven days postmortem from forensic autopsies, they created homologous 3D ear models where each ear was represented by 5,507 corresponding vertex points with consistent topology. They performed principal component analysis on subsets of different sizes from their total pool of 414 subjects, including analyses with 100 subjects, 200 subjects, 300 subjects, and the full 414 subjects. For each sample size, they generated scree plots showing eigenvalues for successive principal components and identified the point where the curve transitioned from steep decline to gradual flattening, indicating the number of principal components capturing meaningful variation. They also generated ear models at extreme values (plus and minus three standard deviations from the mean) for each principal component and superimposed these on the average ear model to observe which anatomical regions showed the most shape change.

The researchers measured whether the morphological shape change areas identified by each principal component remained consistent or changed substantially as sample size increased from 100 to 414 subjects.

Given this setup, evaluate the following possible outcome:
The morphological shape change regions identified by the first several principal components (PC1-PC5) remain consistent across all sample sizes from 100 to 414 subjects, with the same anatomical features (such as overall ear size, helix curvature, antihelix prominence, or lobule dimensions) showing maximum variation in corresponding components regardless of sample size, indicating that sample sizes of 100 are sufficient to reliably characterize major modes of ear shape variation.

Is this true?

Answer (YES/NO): NO